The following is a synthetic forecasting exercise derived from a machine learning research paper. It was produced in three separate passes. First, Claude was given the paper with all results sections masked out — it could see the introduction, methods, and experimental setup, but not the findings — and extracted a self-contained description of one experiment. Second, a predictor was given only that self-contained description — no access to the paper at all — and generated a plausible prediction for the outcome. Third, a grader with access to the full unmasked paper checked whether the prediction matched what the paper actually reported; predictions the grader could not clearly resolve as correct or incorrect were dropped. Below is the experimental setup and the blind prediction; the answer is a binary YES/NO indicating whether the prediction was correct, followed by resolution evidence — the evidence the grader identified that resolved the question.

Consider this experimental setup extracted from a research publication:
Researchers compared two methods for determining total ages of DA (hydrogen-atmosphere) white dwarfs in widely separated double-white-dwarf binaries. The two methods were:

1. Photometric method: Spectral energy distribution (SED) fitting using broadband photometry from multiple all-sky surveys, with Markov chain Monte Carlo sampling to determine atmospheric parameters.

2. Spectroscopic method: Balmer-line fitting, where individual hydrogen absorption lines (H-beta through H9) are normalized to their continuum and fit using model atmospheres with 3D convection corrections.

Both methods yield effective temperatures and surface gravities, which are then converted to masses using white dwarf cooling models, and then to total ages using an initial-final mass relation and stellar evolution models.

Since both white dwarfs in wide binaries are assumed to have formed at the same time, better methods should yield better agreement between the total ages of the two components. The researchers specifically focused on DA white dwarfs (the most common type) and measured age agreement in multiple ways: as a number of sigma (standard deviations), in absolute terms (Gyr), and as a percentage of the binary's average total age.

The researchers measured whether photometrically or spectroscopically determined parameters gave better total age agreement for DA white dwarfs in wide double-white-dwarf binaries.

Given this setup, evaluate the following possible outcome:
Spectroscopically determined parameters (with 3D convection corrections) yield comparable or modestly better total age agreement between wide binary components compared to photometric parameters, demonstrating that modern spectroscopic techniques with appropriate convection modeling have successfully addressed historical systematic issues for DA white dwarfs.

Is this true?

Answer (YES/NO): NO